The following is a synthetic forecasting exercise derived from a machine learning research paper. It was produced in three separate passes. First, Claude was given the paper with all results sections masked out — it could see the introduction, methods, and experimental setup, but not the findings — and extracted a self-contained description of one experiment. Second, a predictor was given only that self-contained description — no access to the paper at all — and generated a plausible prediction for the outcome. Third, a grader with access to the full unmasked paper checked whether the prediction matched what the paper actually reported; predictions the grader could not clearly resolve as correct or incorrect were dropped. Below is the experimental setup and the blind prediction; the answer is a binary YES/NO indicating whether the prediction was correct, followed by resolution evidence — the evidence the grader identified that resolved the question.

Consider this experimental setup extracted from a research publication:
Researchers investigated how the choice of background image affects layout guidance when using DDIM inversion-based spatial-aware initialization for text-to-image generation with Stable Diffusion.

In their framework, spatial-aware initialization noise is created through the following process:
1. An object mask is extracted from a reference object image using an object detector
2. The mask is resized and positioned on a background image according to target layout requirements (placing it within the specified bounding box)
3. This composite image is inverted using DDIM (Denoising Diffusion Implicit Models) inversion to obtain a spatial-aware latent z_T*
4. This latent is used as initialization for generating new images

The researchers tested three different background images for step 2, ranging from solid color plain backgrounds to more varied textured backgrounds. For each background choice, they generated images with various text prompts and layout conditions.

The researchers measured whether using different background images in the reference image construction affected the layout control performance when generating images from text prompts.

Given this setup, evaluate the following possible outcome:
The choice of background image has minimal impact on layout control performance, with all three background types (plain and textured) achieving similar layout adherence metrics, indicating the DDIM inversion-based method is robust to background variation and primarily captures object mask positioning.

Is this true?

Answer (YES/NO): NO